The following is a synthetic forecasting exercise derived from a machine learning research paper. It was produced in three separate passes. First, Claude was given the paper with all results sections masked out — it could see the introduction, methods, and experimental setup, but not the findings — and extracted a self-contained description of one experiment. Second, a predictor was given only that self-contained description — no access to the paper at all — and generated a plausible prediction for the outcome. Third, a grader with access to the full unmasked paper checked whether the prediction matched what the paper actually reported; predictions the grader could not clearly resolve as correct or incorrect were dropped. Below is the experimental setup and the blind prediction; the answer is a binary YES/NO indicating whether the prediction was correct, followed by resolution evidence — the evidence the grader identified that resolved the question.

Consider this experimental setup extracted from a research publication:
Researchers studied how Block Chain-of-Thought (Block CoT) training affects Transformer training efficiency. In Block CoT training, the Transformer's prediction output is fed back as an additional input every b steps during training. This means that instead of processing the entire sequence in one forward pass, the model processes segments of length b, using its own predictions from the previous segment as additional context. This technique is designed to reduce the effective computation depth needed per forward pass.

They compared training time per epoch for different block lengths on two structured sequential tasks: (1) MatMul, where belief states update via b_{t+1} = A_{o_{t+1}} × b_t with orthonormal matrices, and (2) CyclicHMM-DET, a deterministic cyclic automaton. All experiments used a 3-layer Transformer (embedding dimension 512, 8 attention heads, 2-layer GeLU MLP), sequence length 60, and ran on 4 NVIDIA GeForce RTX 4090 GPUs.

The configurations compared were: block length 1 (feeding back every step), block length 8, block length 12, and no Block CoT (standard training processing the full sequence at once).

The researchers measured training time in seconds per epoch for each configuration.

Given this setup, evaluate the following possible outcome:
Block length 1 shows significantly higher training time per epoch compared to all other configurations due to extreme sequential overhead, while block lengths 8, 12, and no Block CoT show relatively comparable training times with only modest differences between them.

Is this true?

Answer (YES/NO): NO